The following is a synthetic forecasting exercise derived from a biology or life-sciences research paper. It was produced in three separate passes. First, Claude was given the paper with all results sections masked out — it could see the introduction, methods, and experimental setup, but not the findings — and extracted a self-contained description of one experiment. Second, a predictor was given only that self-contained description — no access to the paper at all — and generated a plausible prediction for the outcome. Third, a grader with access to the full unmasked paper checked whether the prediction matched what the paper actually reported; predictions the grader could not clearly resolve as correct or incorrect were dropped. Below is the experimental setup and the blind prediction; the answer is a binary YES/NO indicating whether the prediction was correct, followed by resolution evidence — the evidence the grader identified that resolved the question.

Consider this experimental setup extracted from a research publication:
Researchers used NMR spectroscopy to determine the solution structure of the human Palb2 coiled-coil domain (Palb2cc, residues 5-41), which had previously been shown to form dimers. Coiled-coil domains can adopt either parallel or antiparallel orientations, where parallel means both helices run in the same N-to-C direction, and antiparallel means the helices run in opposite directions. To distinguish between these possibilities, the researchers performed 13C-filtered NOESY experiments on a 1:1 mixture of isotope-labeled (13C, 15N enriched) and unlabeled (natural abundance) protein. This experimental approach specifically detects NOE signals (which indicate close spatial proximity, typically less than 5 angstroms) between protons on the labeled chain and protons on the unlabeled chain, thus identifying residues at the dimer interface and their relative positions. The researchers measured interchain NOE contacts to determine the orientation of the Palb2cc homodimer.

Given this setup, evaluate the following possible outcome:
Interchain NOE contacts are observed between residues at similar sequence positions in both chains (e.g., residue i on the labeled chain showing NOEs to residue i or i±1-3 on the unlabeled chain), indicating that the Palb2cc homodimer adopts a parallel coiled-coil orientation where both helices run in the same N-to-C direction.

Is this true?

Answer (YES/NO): NO